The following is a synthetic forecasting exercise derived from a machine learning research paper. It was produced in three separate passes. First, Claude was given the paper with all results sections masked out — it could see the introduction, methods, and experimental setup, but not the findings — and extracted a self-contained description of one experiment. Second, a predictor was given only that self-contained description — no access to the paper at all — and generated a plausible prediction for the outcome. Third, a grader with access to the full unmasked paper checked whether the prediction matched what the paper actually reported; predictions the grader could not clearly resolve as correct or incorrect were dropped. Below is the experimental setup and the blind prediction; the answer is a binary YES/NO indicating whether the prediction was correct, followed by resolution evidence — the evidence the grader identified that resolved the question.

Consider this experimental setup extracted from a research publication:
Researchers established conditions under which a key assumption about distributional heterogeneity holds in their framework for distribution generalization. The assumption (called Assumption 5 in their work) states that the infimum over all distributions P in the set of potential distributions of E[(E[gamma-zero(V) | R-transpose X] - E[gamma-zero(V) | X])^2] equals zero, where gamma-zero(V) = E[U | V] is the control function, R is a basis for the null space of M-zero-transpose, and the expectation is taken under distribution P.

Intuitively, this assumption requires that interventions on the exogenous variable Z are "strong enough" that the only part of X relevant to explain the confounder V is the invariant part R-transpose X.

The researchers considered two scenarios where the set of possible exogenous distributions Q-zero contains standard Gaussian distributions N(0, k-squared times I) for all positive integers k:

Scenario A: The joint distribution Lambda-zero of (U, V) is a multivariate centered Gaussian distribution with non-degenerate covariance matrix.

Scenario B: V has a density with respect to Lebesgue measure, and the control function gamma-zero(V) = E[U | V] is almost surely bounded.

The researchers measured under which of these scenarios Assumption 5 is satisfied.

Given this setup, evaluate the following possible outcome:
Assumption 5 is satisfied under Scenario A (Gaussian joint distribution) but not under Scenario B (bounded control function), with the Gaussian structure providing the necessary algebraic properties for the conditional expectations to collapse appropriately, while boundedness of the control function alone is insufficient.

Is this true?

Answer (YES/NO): NO